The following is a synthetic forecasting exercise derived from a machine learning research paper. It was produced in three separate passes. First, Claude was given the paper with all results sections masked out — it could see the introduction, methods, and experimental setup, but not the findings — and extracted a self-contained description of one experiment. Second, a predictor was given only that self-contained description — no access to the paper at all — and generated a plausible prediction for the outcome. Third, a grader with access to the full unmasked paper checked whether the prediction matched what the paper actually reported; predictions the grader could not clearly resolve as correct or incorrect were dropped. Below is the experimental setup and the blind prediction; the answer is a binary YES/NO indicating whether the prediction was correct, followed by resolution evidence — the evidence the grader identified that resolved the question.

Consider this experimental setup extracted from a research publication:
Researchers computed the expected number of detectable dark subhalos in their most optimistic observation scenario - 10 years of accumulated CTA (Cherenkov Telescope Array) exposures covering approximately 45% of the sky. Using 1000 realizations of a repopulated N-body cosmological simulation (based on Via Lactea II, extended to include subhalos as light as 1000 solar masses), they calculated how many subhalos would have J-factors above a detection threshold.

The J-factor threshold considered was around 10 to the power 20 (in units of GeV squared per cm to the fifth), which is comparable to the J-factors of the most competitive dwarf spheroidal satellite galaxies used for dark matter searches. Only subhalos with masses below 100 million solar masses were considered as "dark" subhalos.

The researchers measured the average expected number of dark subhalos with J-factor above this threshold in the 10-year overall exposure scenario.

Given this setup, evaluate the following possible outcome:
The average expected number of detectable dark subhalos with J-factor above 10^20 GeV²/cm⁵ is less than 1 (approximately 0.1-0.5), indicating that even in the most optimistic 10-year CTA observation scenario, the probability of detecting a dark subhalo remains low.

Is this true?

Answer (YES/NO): YES